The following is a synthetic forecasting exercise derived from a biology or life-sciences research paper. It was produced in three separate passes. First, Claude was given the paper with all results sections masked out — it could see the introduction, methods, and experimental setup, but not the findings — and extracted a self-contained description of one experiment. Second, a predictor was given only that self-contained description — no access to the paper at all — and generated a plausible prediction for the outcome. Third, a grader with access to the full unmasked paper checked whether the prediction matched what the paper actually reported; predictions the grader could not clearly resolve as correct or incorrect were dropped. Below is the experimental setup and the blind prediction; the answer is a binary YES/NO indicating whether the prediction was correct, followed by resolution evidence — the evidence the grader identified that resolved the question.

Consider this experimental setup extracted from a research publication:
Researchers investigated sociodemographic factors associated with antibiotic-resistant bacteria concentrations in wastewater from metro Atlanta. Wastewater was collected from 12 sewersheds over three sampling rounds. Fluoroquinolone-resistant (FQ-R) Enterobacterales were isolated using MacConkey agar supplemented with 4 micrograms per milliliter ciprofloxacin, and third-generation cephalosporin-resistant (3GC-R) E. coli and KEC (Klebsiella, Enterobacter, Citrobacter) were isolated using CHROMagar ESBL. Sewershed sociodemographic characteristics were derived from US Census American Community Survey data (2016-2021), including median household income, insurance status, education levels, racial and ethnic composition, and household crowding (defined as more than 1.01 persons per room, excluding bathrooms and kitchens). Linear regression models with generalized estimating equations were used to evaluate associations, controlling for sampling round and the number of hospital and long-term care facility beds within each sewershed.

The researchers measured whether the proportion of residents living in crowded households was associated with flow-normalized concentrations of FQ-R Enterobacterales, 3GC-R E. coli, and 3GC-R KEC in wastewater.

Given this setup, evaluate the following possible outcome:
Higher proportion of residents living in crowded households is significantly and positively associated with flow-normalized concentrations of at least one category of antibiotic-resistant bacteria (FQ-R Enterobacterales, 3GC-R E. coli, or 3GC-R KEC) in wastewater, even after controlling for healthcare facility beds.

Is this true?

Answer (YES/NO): YES